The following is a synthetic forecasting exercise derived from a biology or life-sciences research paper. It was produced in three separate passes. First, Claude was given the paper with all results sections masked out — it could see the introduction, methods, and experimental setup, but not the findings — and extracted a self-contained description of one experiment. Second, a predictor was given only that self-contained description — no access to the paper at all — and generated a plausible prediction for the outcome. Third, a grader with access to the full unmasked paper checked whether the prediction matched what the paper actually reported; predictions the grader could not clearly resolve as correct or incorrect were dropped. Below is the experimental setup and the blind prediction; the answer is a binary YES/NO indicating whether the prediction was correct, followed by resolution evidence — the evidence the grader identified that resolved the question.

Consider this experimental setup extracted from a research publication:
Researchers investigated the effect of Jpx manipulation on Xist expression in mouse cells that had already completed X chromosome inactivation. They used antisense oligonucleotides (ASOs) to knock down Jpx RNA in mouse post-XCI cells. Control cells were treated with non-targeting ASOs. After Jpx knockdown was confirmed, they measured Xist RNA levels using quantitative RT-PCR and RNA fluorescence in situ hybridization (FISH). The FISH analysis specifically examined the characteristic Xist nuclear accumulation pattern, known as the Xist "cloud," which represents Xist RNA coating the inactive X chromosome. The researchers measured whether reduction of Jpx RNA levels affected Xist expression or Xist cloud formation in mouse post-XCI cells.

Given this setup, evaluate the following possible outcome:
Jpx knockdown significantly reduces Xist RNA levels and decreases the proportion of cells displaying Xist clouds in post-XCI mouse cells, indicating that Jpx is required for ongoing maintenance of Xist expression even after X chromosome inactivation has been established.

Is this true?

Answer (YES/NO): YES